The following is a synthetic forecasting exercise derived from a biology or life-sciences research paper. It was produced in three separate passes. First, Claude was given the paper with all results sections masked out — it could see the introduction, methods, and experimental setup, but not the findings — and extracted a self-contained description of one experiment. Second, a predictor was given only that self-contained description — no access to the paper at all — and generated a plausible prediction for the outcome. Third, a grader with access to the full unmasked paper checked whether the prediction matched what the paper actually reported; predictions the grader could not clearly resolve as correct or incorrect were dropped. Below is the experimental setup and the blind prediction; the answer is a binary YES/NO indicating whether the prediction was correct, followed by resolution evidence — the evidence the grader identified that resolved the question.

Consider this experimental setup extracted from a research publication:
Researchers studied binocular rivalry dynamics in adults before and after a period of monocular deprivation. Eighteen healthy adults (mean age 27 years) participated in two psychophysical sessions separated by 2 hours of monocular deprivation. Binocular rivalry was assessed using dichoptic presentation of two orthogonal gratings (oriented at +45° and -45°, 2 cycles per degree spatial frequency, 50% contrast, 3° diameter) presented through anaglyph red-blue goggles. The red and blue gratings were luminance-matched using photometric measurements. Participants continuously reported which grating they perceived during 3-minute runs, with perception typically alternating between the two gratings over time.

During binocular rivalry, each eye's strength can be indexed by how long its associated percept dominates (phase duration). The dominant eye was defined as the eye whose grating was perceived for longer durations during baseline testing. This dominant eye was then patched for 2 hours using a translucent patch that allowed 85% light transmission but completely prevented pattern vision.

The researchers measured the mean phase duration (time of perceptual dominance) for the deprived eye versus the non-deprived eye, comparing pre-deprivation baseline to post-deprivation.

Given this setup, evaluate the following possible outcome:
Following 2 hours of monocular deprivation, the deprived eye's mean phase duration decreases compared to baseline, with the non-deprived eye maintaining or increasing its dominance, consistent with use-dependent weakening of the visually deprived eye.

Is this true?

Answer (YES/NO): NO